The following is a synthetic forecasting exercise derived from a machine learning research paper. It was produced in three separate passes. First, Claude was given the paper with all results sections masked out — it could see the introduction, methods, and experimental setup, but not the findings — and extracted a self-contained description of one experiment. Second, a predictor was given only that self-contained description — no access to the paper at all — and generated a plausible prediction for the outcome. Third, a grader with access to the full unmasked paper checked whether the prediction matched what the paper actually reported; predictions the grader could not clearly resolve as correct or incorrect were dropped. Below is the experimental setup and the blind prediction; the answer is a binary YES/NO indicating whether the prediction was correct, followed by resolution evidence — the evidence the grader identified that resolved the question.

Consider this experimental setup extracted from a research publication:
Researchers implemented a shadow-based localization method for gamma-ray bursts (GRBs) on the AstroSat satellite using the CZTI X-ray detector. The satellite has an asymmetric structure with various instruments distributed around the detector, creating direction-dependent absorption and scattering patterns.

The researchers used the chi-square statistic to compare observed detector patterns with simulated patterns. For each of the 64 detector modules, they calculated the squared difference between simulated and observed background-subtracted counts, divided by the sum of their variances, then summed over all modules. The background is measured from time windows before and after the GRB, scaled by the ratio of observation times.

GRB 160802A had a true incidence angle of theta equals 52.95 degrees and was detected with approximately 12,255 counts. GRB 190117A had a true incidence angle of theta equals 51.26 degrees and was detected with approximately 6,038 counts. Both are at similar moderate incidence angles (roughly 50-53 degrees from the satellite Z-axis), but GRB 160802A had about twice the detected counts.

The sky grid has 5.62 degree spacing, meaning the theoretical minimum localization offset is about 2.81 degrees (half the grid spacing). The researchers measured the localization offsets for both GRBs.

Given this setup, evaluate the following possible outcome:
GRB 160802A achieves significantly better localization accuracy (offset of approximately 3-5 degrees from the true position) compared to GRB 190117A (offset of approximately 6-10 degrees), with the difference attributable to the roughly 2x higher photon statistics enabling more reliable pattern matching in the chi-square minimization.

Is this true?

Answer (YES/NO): NO